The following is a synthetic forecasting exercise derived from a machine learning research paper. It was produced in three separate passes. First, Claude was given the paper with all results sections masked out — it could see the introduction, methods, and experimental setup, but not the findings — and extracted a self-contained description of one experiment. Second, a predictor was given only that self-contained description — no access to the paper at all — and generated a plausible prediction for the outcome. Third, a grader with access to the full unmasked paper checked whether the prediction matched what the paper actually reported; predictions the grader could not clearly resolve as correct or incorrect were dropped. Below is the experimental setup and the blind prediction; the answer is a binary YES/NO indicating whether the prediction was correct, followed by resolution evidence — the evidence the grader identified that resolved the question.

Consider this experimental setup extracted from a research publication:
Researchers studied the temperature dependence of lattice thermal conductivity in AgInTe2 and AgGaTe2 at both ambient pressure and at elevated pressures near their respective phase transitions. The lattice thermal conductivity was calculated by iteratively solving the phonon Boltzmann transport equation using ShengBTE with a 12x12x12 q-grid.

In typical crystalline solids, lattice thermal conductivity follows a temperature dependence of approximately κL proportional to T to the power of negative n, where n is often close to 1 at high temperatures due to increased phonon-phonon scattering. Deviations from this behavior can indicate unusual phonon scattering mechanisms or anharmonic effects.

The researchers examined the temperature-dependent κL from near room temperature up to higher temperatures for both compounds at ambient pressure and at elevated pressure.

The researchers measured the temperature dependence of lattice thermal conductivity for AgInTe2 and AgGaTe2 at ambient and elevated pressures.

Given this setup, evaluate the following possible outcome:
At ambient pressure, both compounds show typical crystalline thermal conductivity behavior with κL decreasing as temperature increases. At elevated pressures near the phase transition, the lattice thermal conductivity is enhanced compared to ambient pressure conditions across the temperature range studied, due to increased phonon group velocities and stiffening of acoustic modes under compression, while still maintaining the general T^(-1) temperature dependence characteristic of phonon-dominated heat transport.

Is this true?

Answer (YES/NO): NO